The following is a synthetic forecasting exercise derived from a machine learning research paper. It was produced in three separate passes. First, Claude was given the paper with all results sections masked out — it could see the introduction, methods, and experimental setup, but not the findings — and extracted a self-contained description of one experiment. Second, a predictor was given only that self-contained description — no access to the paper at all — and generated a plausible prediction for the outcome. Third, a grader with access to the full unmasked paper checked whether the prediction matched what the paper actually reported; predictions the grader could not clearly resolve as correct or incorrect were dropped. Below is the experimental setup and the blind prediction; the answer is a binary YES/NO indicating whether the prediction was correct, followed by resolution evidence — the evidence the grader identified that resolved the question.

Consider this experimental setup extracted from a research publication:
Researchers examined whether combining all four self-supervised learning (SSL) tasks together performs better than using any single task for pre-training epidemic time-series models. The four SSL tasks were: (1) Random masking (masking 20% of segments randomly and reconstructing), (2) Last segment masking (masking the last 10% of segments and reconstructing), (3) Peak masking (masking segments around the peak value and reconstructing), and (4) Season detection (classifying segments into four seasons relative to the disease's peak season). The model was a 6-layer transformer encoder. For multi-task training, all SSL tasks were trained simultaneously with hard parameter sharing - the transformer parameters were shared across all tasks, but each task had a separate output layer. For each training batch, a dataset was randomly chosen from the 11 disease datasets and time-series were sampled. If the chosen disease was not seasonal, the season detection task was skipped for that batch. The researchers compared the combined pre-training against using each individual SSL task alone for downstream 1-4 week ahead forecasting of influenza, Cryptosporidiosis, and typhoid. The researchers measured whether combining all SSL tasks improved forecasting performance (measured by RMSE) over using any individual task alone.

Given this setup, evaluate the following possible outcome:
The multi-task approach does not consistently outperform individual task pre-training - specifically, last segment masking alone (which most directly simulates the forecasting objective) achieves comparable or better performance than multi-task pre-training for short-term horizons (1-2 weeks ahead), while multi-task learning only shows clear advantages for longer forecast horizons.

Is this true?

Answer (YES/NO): NO